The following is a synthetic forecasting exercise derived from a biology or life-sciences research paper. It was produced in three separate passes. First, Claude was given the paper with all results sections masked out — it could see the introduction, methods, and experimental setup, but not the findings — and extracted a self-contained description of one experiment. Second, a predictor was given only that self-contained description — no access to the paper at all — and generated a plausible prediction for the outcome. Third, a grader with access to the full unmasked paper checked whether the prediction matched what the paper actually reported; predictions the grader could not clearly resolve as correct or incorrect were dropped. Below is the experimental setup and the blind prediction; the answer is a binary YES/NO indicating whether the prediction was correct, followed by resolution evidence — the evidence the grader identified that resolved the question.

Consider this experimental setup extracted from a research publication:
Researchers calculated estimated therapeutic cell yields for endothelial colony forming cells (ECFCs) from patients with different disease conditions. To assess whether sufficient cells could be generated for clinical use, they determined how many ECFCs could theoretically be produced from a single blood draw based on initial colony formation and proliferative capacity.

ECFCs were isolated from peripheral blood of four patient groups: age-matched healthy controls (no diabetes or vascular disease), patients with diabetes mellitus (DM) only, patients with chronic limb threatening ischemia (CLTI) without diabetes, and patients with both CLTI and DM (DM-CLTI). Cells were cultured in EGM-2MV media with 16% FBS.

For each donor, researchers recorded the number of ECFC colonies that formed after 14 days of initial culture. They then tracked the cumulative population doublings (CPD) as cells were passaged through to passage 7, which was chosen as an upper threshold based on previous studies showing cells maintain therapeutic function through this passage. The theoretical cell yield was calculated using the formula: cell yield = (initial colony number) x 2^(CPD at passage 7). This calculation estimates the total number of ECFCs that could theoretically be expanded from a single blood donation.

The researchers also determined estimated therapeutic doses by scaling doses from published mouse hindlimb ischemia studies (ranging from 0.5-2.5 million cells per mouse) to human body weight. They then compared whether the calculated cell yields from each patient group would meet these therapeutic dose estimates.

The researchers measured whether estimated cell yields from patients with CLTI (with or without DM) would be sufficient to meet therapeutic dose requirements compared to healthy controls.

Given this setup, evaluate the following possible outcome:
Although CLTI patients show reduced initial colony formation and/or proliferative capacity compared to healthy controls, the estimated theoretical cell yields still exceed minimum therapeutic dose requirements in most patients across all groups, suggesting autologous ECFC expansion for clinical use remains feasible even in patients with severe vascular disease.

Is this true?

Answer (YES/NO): NO